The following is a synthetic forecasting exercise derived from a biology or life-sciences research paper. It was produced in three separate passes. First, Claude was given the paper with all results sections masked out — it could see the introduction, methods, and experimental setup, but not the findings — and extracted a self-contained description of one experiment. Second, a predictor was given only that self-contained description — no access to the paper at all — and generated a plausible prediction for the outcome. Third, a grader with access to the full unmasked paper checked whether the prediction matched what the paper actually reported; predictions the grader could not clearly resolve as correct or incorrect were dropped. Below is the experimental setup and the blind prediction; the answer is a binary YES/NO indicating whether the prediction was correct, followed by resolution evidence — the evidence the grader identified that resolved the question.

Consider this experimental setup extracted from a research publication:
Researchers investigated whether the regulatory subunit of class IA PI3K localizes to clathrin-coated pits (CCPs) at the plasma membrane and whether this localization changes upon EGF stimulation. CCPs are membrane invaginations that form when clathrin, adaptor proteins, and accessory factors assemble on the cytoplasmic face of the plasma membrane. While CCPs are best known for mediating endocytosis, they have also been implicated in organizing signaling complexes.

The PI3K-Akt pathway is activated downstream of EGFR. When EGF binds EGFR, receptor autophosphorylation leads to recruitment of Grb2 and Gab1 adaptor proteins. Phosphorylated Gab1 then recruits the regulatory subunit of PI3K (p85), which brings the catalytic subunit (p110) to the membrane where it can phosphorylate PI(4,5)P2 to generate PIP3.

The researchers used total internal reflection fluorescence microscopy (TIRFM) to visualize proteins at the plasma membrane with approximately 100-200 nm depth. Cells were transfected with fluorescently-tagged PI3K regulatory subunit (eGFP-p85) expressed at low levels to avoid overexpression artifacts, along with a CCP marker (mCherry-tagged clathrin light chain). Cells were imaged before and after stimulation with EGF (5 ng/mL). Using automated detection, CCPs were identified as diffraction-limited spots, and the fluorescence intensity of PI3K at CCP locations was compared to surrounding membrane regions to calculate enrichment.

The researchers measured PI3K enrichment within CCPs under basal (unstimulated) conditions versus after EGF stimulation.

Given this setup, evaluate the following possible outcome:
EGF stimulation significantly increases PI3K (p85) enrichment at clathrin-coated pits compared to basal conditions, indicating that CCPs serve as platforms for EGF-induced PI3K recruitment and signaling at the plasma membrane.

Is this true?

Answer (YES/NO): YES